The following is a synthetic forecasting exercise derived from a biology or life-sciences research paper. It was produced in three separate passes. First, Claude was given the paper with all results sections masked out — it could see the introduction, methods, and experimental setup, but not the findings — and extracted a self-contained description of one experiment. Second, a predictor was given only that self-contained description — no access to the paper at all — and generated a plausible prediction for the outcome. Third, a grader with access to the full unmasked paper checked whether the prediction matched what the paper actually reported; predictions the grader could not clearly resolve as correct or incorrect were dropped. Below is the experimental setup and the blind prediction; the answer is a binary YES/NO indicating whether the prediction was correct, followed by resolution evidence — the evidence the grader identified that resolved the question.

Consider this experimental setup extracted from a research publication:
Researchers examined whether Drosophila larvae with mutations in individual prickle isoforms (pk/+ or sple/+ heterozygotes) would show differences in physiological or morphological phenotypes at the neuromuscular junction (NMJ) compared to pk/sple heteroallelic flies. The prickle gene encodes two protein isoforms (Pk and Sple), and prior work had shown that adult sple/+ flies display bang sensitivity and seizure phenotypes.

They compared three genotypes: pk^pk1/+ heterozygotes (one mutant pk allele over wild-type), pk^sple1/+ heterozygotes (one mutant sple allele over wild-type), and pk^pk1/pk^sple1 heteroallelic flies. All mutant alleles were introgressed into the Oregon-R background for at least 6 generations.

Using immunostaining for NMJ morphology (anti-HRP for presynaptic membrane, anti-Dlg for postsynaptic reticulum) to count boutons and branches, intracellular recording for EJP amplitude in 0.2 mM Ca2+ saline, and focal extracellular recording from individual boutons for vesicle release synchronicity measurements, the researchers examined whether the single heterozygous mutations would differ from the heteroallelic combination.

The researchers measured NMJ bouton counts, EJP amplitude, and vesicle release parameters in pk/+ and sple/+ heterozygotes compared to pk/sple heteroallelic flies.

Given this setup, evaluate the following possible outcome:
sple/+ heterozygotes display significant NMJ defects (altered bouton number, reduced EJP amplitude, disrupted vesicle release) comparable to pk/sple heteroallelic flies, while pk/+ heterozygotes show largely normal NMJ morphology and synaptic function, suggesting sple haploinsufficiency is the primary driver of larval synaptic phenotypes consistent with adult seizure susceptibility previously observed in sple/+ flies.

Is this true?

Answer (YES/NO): NO